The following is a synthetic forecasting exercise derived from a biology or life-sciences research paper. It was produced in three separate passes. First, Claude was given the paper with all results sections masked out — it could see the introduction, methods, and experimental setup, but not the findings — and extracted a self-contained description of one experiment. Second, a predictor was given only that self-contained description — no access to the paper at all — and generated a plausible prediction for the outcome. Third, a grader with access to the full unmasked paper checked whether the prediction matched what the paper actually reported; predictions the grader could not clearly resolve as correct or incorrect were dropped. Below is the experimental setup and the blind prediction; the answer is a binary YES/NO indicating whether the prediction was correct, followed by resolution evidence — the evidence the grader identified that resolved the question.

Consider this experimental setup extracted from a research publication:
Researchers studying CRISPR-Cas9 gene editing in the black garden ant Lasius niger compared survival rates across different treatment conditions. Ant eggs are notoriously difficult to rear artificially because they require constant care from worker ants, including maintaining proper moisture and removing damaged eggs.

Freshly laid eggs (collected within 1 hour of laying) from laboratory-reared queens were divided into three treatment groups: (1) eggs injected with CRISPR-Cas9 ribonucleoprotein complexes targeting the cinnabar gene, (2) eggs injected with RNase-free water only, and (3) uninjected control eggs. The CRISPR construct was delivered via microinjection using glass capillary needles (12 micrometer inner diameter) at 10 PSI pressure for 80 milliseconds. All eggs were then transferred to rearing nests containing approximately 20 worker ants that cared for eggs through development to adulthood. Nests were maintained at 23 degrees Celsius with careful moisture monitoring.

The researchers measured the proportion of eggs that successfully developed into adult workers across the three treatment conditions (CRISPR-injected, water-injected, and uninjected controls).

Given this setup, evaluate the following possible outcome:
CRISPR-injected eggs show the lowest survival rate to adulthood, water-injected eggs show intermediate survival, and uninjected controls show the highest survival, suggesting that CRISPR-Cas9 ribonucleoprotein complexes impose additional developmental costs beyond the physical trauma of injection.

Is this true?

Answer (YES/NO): NO